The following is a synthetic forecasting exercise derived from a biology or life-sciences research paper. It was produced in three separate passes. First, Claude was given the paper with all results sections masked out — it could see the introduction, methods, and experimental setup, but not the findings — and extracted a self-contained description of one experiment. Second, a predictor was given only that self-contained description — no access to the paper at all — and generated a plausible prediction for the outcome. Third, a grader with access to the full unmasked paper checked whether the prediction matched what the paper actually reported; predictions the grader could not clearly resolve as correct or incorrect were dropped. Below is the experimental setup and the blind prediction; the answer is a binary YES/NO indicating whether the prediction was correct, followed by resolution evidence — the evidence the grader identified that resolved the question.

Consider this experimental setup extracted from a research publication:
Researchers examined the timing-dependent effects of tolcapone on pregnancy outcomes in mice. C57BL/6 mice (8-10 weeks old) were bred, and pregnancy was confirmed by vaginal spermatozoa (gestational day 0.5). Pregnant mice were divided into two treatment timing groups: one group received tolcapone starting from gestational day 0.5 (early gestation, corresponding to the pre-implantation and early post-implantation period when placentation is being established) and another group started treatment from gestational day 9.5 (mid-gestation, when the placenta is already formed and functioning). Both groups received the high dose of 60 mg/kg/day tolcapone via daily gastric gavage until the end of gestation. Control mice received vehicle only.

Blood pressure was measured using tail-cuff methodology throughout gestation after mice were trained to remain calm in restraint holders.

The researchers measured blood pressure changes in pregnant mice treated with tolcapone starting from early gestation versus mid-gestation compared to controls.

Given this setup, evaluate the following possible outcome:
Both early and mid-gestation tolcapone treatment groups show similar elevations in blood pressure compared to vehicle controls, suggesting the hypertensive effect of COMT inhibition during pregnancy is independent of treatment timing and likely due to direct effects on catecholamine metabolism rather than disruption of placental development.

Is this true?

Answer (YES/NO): NO